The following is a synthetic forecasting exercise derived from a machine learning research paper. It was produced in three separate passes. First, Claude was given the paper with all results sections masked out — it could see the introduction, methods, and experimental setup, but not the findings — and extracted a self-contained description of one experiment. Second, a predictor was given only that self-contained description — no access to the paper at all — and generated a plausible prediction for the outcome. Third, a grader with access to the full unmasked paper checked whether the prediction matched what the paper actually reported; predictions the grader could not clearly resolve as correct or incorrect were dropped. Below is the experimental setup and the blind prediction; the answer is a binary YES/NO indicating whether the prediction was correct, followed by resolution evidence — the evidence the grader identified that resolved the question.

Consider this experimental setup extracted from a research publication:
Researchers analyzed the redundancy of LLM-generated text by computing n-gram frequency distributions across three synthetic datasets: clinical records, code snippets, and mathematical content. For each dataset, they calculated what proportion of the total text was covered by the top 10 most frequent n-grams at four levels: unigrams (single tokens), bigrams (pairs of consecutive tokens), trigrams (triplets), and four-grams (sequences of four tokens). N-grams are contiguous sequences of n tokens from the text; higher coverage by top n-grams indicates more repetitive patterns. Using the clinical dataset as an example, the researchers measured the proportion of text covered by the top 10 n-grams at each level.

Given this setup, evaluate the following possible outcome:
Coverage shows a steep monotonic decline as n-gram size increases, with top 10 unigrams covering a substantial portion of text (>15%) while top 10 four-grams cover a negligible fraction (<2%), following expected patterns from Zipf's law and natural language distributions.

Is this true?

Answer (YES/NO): YES